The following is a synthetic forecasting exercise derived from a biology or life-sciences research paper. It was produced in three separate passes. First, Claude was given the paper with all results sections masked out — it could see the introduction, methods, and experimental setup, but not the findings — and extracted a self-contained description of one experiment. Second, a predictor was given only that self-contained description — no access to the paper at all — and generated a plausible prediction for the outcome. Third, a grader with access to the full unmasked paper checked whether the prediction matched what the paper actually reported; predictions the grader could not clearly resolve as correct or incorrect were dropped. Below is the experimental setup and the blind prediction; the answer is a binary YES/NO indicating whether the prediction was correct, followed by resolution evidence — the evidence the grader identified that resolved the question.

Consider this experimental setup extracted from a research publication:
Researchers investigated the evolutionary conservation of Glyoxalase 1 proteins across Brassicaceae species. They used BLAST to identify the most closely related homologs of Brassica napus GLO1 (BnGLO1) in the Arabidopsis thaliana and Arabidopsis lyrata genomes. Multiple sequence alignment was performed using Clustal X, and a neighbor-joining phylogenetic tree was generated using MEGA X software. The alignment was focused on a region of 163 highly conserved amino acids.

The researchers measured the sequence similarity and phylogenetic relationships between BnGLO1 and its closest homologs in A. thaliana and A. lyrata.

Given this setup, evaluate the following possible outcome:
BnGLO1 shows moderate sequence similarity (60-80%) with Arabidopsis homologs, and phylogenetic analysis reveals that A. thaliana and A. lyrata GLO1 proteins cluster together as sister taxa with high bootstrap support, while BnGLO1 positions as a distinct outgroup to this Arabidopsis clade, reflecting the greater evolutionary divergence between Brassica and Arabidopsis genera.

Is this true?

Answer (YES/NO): NO